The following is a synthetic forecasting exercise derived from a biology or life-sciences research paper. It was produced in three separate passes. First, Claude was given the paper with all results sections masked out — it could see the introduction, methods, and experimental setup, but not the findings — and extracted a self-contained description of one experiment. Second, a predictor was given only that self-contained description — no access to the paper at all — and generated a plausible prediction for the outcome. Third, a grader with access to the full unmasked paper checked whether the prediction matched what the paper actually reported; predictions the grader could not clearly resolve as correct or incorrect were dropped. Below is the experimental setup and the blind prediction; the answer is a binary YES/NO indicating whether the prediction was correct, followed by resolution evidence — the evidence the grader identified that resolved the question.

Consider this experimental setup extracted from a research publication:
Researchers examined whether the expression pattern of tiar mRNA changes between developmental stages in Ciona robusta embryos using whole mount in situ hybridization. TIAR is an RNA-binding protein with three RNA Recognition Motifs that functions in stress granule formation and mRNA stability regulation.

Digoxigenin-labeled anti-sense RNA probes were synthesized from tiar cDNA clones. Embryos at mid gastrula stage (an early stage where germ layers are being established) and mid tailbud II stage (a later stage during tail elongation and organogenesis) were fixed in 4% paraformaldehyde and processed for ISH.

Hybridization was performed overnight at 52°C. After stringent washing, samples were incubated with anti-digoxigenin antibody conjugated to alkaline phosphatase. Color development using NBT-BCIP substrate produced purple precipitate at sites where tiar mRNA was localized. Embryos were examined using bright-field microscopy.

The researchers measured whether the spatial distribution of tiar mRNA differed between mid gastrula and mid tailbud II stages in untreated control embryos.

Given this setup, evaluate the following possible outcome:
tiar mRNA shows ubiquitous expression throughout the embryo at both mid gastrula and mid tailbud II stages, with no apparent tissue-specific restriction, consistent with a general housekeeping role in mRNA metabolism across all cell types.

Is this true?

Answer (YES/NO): NO